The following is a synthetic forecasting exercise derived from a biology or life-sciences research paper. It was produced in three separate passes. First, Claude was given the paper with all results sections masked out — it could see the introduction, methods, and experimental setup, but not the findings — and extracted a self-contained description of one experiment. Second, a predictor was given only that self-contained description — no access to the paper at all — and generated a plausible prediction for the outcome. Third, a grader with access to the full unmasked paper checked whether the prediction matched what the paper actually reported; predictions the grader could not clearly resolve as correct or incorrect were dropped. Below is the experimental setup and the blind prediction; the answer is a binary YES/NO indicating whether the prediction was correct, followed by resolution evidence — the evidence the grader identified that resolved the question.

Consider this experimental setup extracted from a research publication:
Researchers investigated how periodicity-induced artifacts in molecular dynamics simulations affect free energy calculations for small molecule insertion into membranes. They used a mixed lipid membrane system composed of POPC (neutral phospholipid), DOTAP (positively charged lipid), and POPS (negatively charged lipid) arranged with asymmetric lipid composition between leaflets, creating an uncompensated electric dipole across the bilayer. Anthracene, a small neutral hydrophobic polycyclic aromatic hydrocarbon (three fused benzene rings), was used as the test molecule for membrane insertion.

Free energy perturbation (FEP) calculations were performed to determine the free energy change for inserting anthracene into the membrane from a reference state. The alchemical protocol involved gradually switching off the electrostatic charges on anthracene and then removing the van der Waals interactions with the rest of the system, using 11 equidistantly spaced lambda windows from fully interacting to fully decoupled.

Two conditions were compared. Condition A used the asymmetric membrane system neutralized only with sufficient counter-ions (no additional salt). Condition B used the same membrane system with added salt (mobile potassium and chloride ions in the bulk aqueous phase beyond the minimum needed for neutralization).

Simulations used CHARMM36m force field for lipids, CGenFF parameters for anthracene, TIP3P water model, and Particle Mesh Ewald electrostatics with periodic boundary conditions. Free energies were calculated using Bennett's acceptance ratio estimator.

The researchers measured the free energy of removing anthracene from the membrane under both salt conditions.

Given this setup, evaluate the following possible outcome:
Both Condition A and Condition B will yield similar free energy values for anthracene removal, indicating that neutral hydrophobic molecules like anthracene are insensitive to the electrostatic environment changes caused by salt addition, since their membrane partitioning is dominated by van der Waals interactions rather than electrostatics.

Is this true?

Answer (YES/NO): NO